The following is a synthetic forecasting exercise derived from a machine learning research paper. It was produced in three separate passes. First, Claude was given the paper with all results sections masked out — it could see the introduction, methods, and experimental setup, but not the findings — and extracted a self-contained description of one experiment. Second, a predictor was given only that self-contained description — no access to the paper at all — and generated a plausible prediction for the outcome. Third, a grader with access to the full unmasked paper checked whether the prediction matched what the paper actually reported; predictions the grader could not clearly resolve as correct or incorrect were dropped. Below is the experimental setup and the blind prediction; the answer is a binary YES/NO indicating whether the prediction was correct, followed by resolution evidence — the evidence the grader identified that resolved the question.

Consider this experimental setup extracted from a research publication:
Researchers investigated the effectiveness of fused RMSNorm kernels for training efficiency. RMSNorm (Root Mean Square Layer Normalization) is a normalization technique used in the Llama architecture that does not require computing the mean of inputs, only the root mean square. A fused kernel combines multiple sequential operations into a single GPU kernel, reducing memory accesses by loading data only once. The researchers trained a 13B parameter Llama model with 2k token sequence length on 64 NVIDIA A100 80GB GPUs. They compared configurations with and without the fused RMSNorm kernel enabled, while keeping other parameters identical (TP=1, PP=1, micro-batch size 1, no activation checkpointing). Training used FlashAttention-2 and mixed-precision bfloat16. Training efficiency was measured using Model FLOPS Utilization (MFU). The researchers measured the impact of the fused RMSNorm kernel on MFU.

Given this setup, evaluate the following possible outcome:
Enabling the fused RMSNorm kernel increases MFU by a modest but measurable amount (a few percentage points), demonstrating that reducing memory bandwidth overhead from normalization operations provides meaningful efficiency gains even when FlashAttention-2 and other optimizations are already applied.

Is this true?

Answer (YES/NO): NO